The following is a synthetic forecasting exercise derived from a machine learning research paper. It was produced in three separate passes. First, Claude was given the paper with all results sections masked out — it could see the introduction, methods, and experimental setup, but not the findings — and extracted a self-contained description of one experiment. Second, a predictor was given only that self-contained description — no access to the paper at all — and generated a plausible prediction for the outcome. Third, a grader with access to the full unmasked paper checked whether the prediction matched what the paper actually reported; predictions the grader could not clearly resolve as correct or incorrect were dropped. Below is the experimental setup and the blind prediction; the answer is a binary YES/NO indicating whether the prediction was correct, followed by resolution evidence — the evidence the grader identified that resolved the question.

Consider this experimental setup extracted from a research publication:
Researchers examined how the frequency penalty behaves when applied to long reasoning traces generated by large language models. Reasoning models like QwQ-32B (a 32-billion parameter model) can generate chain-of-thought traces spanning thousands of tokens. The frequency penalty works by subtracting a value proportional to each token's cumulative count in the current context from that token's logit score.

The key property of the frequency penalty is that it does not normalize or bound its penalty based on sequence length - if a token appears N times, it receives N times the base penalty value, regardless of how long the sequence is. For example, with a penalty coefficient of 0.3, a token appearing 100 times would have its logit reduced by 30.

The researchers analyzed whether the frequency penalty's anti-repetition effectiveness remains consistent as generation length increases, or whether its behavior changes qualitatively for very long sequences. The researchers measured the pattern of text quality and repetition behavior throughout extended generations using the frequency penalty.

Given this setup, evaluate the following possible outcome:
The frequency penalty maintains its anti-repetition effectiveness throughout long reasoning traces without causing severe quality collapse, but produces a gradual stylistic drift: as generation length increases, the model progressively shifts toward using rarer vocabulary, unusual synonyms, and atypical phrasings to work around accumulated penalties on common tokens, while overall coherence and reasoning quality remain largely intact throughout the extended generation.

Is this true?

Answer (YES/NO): NO